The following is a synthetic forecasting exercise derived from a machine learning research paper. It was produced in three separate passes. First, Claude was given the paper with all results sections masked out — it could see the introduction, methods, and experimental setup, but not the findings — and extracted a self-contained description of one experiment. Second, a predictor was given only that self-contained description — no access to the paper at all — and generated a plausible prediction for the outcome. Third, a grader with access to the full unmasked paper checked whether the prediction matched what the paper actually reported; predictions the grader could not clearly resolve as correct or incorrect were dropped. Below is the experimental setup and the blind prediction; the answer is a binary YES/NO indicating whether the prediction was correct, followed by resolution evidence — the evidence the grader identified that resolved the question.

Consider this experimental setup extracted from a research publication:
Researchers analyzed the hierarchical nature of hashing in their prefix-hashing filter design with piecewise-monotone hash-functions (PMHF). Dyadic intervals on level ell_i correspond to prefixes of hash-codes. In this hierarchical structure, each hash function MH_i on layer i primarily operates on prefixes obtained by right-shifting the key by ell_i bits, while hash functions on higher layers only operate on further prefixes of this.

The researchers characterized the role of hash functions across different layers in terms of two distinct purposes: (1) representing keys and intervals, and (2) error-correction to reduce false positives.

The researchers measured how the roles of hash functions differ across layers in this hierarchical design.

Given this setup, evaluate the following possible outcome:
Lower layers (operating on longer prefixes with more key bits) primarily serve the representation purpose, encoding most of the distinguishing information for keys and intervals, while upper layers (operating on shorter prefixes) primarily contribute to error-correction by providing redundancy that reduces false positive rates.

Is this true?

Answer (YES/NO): YES